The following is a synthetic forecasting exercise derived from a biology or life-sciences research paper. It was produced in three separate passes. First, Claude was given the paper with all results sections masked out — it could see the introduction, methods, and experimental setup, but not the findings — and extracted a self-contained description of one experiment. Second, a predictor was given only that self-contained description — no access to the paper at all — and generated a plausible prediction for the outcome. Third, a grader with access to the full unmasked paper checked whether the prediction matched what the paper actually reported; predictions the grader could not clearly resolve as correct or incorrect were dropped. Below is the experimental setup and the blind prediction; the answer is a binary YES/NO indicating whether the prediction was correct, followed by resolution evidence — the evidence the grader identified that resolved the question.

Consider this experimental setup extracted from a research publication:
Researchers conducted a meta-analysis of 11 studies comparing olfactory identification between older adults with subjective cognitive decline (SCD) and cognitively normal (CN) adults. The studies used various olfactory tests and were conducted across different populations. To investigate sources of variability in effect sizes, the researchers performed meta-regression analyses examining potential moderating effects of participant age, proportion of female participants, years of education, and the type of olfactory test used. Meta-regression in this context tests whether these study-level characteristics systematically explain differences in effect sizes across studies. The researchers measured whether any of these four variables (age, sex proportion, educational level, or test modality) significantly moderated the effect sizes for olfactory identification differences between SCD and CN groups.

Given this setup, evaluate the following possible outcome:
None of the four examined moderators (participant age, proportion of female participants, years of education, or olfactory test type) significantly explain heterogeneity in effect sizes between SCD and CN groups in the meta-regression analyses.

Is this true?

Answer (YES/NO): YES